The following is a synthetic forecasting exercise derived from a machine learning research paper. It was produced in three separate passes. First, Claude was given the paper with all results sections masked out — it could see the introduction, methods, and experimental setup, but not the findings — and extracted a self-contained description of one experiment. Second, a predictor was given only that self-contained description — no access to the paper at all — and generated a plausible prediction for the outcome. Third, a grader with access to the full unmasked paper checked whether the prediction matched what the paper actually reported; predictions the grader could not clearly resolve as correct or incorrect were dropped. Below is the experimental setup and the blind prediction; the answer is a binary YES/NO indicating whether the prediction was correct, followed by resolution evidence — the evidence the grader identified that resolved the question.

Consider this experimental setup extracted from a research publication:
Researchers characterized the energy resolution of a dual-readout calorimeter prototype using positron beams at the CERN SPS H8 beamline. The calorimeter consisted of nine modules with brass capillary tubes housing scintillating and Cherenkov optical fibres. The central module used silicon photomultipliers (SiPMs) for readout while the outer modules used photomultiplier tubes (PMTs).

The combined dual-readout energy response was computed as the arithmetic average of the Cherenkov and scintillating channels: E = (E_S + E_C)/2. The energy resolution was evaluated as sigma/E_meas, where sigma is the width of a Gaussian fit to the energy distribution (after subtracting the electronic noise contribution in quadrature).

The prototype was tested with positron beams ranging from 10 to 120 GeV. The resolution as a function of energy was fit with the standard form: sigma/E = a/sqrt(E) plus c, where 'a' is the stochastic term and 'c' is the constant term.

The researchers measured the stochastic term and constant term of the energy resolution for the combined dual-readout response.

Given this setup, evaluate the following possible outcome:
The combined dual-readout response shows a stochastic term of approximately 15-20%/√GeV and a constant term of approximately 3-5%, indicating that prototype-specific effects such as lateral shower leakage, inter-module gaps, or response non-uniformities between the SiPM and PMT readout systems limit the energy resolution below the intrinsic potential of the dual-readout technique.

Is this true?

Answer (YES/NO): NO